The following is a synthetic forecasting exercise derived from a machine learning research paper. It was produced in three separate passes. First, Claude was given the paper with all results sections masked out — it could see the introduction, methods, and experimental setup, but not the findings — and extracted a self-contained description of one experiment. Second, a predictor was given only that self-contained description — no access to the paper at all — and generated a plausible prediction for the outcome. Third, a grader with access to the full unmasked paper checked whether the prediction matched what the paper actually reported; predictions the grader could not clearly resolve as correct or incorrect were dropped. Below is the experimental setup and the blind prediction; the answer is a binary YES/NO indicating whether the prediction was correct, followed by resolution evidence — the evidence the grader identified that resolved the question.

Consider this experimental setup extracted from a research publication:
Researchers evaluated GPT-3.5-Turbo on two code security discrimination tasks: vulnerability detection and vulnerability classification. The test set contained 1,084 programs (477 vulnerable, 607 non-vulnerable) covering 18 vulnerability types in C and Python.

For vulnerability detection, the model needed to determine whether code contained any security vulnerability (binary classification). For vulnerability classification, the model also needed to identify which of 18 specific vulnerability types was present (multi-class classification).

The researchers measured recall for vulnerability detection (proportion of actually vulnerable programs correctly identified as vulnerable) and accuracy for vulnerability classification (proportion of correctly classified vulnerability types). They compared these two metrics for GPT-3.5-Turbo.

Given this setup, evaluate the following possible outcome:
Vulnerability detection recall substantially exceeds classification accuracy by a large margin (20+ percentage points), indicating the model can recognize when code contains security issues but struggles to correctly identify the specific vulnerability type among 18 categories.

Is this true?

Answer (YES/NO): YES